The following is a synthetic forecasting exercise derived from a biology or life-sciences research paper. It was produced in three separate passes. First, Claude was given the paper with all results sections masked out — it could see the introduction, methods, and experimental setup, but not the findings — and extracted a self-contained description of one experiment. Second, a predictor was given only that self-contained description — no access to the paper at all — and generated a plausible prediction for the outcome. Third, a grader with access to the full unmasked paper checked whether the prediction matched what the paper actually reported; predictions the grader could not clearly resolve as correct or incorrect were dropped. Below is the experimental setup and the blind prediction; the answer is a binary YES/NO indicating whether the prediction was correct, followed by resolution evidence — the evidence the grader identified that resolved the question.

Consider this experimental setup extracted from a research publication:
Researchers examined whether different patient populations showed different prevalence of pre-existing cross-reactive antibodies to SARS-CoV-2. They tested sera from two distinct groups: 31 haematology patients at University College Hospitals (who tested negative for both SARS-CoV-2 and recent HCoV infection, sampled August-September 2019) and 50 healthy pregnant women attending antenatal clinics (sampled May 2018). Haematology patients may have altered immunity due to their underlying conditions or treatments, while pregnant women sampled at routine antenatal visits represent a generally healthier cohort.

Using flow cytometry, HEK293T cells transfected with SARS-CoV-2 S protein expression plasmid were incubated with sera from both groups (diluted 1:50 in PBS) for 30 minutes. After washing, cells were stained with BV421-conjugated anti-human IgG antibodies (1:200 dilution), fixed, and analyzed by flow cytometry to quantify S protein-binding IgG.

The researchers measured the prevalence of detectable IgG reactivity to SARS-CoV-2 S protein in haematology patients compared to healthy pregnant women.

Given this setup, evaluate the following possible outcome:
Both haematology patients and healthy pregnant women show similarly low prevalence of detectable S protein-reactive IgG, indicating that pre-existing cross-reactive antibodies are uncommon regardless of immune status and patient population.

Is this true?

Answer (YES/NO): YES